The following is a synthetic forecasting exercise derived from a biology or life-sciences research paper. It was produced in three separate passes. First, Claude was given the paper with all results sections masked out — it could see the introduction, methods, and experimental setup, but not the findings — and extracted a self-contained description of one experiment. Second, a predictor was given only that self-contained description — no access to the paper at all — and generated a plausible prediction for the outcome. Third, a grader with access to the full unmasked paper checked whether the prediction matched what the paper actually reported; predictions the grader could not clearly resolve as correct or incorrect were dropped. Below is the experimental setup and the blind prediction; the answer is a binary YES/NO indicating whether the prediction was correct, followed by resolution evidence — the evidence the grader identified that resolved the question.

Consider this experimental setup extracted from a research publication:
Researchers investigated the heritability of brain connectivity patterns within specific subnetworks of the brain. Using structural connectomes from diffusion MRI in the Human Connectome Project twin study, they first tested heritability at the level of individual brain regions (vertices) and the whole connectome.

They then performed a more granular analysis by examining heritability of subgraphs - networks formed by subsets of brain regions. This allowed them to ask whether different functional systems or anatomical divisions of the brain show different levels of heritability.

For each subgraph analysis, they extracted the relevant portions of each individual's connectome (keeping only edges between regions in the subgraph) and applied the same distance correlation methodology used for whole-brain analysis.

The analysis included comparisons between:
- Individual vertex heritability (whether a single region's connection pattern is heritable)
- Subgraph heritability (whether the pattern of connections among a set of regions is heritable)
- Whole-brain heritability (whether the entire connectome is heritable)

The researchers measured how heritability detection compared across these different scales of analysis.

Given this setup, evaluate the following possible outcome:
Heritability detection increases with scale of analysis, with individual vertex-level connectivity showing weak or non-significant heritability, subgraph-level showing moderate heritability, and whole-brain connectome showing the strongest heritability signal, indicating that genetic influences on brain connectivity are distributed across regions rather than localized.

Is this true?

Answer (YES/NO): NO